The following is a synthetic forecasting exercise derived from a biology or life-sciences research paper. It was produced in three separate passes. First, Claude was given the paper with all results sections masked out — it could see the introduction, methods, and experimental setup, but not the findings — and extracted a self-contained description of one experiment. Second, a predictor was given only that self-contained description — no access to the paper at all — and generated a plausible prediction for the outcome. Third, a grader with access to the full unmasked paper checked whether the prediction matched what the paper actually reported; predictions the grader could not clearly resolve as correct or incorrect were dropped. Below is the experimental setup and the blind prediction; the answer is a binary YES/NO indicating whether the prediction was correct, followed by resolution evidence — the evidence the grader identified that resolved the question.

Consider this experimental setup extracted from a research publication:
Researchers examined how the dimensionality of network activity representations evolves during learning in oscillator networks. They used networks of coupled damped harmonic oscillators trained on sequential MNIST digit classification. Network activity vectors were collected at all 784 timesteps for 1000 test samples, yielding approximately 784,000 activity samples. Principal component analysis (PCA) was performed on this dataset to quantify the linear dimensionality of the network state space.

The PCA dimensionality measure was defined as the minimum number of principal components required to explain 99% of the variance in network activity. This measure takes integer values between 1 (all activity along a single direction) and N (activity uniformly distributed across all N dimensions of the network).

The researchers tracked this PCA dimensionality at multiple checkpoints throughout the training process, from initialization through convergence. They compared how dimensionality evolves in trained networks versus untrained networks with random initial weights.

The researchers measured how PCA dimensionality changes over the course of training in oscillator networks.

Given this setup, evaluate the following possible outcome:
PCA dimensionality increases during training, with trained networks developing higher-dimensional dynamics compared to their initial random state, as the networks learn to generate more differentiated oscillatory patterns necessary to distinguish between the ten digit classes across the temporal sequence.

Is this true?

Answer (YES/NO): YES